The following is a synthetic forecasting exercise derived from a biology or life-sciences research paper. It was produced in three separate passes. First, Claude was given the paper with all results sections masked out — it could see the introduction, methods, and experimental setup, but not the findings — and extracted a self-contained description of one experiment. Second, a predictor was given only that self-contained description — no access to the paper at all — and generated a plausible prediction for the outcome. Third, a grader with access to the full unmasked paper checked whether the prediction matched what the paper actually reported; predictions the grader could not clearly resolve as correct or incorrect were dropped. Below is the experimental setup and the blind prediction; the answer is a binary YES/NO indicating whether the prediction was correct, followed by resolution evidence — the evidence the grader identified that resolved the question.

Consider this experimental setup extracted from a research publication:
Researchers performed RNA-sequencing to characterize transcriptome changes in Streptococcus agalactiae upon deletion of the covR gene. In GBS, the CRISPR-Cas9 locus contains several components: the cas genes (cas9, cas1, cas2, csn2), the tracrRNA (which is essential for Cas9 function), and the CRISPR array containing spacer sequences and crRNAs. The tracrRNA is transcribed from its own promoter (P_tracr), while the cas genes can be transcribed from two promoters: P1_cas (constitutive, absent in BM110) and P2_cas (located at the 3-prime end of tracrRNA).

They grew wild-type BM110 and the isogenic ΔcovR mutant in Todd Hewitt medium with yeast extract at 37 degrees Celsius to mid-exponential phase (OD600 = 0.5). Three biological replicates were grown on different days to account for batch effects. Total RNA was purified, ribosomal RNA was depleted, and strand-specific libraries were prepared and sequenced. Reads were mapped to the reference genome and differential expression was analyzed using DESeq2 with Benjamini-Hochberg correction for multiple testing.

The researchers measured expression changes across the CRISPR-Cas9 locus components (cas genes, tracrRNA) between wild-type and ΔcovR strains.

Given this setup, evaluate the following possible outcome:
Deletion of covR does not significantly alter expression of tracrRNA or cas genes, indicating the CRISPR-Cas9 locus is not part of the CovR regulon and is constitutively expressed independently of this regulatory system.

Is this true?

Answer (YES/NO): NO